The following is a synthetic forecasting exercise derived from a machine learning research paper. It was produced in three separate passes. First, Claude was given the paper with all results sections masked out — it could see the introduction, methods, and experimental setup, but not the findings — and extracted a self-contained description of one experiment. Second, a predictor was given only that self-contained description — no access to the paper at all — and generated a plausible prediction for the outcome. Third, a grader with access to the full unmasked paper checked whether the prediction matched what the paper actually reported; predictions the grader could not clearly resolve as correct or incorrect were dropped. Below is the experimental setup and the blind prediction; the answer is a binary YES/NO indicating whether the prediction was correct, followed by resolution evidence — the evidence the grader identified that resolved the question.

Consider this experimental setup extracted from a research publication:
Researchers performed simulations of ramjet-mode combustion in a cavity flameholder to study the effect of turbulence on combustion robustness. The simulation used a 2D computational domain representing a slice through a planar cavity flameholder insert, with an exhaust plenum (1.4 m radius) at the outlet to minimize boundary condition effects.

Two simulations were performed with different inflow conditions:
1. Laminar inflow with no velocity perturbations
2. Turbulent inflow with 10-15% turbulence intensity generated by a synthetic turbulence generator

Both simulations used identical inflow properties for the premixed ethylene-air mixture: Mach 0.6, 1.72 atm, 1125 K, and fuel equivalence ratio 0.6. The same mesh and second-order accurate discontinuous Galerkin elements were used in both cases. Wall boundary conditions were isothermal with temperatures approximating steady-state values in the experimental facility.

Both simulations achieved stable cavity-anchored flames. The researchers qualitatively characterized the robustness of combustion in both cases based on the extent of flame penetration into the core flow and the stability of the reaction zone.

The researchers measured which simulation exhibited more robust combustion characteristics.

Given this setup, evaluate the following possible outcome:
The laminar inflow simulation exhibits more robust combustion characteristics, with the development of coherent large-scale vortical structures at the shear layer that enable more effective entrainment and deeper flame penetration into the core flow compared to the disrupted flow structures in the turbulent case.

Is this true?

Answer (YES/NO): NO